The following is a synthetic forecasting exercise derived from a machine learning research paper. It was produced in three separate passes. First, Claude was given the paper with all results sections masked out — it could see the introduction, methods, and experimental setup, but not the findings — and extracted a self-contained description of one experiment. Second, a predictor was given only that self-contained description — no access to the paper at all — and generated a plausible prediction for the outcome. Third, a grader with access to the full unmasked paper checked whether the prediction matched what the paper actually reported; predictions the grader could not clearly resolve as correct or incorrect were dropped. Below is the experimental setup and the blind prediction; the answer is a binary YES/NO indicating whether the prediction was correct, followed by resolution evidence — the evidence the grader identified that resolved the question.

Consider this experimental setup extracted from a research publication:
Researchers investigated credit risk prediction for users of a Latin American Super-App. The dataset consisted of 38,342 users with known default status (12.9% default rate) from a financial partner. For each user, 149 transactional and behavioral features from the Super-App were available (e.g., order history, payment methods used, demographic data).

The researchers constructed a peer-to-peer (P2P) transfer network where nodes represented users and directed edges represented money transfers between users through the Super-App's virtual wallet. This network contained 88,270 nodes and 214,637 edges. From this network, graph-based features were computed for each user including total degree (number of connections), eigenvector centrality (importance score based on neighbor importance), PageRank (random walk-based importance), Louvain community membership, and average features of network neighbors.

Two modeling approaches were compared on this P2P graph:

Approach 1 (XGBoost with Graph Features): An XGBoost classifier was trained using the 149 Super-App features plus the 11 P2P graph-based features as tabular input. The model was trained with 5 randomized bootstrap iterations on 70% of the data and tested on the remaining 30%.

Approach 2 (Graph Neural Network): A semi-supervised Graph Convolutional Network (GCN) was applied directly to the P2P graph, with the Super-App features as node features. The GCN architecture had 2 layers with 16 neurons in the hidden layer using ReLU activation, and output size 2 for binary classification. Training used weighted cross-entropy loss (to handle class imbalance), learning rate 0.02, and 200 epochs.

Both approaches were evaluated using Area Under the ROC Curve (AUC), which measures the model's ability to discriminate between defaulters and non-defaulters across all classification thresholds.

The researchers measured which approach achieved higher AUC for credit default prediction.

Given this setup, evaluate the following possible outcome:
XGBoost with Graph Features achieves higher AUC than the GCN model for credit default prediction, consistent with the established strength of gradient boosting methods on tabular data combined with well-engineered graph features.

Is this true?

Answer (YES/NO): YES